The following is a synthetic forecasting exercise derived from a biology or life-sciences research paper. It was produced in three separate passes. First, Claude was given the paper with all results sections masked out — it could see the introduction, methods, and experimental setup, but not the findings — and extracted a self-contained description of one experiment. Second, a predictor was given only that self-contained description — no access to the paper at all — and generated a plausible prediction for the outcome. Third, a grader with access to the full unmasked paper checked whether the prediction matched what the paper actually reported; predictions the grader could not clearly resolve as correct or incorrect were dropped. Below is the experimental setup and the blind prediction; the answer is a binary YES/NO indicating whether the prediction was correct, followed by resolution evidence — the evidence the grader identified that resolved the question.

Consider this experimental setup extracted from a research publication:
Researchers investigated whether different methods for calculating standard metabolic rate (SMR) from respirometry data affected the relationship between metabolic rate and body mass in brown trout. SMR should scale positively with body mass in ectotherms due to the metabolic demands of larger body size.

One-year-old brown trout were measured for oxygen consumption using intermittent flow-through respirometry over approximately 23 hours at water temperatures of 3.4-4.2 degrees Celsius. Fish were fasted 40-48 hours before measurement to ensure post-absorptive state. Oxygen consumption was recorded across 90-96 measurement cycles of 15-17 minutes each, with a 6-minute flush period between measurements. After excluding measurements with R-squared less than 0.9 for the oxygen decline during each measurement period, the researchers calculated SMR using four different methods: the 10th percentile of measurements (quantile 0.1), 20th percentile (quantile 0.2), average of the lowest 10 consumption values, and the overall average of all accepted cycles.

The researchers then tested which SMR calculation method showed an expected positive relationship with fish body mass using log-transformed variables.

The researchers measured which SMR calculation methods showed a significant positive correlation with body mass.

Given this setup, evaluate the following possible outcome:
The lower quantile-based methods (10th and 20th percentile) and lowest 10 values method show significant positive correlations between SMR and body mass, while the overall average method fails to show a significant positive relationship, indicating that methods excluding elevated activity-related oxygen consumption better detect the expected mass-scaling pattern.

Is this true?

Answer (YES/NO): NO